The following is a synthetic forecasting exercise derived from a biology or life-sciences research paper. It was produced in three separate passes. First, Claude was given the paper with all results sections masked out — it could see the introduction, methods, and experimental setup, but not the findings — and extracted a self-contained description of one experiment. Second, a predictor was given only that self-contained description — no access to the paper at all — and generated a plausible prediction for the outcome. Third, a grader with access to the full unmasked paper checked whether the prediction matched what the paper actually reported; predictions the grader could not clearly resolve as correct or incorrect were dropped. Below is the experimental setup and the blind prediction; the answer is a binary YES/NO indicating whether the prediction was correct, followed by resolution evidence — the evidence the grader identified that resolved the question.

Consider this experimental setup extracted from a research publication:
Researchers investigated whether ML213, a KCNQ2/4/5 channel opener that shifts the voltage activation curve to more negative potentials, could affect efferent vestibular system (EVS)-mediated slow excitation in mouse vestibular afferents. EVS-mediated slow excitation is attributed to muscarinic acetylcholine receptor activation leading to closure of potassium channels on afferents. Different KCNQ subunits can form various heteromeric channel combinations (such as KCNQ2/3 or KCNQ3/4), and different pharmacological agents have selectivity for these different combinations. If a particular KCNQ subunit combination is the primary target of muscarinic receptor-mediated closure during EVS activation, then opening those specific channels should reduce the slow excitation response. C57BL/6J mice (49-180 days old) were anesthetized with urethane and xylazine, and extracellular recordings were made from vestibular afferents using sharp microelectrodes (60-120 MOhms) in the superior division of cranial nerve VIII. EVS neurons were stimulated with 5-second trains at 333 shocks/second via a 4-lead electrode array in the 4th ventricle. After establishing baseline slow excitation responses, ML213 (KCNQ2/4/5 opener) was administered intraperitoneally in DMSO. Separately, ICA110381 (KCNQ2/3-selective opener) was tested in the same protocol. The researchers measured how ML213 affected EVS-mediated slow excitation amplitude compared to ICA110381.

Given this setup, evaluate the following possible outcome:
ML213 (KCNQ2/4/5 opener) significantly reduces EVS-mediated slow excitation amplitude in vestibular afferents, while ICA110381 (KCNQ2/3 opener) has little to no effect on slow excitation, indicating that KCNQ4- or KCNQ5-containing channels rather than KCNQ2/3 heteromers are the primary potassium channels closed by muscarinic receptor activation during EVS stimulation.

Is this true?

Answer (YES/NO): NO